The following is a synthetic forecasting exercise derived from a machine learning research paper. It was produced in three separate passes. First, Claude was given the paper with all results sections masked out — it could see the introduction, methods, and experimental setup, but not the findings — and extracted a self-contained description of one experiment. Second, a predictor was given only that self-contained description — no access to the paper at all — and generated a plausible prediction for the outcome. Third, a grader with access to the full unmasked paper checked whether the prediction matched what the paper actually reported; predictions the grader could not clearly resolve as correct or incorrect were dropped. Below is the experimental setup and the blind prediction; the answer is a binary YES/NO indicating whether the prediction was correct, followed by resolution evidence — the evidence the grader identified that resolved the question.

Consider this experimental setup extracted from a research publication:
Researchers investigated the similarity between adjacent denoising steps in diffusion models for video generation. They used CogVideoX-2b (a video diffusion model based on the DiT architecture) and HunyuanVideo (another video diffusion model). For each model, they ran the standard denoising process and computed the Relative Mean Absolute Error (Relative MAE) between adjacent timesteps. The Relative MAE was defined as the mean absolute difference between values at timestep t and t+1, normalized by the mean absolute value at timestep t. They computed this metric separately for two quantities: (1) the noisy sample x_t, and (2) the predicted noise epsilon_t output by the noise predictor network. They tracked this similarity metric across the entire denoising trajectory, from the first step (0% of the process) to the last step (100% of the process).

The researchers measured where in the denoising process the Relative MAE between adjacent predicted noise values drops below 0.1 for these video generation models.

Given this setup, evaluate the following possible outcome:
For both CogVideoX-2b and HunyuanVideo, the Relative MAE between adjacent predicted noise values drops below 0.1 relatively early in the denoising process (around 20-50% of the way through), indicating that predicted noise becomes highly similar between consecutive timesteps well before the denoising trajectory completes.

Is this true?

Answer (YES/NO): YES